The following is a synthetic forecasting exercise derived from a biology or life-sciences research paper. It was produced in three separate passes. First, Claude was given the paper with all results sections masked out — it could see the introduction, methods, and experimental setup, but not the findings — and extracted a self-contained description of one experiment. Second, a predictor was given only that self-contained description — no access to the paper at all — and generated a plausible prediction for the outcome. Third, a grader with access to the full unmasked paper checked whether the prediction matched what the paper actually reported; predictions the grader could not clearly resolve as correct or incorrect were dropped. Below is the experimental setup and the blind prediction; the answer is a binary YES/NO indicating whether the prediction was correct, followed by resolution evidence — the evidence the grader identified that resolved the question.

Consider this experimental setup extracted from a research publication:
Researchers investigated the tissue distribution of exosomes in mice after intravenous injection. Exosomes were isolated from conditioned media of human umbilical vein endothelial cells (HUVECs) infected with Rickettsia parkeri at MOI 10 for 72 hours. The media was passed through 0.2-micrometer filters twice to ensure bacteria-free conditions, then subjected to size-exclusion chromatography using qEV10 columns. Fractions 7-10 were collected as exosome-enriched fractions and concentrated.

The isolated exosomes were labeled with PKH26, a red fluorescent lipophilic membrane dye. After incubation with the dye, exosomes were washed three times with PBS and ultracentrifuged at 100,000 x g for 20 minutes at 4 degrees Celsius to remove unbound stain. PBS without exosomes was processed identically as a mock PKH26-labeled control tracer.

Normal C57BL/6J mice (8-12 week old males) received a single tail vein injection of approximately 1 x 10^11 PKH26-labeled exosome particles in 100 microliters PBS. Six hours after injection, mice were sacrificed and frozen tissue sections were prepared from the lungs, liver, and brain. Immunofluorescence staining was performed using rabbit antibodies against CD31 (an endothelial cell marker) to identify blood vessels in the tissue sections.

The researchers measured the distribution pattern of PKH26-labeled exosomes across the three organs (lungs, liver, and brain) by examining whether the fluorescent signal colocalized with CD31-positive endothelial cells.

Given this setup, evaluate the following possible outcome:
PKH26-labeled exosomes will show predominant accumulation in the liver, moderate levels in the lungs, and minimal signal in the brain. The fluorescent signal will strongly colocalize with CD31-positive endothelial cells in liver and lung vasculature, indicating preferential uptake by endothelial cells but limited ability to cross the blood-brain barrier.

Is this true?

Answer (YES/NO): NO